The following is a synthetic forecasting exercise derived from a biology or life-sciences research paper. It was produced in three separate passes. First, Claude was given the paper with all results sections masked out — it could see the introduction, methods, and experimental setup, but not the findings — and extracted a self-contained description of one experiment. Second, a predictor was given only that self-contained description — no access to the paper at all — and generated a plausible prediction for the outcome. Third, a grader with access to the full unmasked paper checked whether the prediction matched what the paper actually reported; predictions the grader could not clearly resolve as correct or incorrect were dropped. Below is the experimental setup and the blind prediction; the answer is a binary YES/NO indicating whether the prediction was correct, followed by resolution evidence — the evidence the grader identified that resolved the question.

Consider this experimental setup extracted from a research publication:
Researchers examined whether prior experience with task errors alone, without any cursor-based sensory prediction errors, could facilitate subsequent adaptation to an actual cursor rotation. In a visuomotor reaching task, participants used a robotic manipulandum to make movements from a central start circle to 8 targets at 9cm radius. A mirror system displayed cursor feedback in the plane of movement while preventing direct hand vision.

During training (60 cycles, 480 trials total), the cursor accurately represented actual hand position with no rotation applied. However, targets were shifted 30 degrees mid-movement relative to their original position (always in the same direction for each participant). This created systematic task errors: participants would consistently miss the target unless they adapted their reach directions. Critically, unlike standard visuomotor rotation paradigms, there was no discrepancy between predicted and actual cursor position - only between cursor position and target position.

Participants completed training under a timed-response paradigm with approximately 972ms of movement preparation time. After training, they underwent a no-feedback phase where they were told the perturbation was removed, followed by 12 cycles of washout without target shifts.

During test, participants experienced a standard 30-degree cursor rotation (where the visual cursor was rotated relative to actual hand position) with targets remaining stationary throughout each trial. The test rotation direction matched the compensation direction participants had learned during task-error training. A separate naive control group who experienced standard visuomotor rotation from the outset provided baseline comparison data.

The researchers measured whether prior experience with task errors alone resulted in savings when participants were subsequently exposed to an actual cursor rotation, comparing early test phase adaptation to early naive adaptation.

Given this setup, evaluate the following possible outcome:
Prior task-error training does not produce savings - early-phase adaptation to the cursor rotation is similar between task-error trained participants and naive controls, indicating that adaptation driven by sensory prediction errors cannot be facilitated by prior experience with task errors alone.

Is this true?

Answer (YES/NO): NO